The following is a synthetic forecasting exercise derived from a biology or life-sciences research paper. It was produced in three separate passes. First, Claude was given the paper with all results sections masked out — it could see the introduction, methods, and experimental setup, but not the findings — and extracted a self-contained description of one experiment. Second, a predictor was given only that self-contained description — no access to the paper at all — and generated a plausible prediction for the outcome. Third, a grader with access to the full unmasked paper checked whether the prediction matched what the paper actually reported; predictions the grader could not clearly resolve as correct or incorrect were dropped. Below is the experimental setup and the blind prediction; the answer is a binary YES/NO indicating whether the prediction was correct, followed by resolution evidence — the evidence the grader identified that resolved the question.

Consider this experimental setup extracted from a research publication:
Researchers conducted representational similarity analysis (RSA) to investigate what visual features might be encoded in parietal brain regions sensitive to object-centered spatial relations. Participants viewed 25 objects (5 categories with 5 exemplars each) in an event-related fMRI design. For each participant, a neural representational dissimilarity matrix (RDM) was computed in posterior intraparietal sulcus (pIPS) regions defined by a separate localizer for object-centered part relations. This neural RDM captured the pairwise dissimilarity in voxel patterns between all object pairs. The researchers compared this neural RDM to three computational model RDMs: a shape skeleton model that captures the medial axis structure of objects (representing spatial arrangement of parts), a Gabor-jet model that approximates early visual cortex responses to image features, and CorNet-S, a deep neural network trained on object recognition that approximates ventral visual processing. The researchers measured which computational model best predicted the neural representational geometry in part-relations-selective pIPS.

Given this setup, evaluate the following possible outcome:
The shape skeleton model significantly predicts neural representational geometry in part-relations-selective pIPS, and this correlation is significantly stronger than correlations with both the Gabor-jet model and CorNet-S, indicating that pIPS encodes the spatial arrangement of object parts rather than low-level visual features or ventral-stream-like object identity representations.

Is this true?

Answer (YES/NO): YES